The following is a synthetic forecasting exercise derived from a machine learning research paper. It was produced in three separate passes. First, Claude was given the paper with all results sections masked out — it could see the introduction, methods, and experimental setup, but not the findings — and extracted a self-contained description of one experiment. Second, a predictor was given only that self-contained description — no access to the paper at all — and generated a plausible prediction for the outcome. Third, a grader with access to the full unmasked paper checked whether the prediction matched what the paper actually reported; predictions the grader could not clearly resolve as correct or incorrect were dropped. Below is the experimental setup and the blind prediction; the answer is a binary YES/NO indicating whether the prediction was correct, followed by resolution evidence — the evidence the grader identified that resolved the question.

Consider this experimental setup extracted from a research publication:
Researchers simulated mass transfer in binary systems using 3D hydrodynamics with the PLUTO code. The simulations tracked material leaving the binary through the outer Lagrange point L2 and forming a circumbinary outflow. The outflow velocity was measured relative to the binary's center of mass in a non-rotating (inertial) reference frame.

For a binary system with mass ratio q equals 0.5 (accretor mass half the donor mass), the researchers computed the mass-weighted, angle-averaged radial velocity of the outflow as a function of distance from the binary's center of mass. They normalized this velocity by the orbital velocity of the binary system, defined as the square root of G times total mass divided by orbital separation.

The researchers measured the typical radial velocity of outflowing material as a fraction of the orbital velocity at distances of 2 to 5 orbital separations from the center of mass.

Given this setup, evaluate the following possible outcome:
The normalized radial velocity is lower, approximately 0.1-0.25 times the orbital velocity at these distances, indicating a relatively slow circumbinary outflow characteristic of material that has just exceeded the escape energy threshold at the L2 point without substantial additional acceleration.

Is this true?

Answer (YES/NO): NO